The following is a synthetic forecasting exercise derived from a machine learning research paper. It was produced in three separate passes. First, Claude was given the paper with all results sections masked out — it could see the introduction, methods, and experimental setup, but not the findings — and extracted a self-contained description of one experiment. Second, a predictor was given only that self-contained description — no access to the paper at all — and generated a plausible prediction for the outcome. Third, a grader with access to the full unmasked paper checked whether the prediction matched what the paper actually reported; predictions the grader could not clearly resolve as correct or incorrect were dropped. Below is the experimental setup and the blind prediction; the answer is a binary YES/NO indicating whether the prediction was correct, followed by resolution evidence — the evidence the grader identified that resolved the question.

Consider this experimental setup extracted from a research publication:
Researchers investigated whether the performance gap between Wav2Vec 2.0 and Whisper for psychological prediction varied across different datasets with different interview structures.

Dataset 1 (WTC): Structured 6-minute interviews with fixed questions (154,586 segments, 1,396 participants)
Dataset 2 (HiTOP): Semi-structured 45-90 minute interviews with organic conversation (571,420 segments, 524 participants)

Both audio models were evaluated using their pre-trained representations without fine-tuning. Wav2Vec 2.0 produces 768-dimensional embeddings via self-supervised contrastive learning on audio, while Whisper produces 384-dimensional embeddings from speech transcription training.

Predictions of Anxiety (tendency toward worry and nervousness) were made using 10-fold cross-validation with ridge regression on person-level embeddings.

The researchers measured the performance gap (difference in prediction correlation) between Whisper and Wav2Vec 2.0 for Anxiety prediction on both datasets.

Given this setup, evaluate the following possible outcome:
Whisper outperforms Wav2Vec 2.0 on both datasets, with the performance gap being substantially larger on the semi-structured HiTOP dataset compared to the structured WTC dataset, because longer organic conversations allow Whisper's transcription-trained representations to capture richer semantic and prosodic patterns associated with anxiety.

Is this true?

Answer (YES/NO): NO